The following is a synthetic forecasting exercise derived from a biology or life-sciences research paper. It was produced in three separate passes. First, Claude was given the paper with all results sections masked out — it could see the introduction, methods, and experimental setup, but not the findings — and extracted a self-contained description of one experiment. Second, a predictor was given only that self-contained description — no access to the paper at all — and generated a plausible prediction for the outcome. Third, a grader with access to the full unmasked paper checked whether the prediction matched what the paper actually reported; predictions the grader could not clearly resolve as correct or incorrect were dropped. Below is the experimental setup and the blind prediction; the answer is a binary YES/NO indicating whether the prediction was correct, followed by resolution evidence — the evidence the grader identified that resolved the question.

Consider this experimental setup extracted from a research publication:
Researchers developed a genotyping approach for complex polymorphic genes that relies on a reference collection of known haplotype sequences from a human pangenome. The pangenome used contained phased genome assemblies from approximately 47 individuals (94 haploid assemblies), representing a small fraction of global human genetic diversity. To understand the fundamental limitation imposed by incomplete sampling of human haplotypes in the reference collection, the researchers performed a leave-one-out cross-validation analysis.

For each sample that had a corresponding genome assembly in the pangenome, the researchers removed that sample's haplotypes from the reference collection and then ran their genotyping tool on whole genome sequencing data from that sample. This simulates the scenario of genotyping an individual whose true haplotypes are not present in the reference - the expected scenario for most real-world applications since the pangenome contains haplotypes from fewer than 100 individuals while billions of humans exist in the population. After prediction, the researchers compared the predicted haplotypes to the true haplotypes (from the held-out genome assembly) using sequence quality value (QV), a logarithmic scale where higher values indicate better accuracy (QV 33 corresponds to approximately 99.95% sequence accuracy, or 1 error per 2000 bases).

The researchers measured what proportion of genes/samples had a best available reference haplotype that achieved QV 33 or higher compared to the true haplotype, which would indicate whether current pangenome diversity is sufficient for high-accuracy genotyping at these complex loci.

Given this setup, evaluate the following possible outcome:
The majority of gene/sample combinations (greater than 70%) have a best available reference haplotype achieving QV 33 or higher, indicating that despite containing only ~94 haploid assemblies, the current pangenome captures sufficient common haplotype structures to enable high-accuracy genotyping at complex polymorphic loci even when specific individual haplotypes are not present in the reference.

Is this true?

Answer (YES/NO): NO